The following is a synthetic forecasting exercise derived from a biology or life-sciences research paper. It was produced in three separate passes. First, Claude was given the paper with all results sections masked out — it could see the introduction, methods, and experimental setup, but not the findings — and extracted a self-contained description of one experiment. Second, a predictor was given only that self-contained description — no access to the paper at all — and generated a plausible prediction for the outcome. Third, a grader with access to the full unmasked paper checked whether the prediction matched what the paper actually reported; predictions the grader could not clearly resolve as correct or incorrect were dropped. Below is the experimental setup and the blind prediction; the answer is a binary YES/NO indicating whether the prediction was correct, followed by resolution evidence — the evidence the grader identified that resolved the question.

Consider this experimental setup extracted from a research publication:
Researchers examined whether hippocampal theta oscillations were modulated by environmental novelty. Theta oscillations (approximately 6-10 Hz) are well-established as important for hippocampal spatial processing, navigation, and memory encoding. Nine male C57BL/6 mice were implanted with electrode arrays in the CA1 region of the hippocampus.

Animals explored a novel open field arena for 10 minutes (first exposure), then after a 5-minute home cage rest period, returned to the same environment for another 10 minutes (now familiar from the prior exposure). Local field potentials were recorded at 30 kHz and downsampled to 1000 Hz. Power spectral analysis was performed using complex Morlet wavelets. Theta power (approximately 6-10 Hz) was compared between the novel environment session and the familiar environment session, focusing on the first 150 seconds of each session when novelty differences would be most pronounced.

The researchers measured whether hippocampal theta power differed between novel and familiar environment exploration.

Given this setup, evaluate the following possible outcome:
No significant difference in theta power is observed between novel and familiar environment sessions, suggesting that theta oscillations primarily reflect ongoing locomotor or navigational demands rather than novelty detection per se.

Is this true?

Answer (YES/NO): YES